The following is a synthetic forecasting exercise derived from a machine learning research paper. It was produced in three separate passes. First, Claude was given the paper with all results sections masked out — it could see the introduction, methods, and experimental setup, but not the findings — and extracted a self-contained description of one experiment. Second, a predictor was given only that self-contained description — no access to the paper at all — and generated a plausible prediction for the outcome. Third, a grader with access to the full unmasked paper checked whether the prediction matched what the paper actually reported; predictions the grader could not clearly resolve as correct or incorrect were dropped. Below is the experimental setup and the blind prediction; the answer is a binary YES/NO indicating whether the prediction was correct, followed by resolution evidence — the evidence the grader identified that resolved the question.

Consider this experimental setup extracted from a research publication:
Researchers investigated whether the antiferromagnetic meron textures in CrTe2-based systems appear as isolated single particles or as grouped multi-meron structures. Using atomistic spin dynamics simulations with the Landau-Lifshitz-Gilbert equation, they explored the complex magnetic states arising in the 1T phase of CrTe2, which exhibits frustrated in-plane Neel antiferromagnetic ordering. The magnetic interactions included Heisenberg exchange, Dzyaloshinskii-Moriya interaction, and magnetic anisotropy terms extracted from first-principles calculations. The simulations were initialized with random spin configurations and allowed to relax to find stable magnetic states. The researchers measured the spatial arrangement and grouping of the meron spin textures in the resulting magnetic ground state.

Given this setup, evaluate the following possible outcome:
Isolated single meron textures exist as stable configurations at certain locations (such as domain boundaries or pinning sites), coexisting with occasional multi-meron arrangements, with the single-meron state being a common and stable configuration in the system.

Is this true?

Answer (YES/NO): NO